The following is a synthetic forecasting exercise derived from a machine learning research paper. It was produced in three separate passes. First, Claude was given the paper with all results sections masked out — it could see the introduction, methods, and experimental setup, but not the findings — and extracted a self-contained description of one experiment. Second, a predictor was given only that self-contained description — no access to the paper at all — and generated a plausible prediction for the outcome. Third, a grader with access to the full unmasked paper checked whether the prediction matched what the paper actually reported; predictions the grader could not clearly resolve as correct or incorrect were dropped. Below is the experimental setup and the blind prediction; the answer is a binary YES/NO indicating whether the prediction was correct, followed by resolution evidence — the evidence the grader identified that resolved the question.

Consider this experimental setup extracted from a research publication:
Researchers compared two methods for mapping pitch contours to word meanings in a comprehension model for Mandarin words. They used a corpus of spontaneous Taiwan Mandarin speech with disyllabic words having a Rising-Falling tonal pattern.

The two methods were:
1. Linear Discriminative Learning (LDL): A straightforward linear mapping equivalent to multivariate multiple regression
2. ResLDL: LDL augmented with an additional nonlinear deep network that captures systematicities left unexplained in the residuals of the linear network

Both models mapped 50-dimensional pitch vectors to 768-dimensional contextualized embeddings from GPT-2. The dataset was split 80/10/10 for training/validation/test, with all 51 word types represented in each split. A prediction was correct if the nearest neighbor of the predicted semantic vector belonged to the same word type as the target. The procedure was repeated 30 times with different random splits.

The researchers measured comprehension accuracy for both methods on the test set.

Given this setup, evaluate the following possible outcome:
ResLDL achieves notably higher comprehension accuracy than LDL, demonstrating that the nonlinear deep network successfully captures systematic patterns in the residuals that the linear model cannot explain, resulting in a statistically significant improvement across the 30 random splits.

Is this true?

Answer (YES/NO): YES